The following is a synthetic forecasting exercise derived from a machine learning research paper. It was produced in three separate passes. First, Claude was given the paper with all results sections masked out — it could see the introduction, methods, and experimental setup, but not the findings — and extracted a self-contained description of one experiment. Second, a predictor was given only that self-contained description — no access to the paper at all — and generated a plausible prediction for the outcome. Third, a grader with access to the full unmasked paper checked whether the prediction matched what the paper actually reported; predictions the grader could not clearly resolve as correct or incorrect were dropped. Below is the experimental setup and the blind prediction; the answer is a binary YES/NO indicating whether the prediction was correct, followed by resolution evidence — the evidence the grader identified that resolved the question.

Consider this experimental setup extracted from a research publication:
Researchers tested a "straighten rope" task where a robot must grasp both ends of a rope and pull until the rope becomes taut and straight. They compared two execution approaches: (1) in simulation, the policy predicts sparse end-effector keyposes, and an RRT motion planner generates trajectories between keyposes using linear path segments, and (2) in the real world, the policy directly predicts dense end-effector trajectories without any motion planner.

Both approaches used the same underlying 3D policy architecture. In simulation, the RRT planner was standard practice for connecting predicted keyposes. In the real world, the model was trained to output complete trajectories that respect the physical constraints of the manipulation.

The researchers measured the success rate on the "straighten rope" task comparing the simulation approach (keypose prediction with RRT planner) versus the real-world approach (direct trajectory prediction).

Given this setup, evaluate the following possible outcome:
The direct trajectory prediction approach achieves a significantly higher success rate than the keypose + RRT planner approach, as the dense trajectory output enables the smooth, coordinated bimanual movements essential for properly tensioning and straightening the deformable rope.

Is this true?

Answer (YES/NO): YES